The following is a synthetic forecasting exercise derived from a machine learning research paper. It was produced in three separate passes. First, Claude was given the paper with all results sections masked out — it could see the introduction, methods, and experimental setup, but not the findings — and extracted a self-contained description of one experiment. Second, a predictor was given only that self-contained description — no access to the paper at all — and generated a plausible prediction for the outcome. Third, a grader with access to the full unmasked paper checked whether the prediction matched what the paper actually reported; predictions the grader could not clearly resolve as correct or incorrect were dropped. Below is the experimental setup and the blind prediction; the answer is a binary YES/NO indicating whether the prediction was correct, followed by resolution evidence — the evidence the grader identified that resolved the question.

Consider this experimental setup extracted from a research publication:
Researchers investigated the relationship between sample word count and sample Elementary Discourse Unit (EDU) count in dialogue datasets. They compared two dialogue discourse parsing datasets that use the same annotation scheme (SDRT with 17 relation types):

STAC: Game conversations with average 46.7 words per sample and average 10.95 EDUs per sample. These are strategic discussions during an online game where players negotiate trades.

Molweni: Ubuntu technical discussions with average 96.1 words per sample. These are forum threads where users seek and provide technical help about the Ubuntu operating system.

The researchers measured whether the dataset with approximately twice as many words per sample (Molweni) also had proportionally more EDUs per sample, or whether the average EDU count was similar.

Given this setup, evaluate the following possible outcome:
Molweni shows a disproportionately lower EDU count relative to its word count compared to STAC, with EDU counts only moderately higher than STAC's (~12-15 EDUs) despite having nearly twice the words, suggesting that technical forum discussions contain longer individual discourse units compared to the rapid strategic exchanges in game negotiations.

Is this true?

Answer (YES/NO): NO